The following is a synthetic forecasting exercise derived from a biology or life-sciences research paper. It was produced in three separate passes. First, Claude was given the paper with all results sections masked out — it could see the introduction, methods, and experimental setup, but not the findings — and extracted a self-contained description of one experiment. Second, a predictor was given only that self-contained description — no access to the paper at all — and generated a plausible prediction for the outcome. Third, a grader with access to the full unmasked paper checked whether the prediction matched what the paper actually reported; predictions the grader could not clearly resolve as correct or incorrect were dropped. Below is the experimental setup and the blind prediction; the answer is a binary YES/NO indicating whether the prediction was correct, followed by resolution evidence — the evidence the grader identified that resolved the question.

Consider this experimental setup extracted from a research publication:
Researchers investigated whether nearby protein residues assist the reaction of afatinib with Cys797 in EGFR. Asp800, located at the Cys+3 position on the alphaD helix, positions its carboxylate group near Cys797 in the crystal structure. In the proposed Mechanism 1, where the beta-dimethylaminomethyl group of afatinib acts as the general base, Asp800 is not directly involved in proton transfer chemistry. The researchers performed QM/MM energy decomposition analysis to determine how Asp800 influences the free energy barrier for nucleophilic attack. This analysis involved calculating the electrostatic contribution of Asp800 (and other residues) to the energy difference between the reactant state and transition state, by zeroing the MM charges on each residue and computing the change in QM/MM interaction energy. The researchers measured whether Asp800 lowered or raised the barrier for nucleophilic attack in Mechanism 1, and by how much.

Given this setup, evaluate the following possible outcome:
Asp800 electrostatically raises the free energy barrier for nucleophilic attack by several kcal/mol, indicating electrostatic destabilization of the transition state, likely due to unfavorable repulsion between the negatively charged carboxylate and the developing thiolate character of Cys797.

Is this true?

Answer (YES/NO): NO